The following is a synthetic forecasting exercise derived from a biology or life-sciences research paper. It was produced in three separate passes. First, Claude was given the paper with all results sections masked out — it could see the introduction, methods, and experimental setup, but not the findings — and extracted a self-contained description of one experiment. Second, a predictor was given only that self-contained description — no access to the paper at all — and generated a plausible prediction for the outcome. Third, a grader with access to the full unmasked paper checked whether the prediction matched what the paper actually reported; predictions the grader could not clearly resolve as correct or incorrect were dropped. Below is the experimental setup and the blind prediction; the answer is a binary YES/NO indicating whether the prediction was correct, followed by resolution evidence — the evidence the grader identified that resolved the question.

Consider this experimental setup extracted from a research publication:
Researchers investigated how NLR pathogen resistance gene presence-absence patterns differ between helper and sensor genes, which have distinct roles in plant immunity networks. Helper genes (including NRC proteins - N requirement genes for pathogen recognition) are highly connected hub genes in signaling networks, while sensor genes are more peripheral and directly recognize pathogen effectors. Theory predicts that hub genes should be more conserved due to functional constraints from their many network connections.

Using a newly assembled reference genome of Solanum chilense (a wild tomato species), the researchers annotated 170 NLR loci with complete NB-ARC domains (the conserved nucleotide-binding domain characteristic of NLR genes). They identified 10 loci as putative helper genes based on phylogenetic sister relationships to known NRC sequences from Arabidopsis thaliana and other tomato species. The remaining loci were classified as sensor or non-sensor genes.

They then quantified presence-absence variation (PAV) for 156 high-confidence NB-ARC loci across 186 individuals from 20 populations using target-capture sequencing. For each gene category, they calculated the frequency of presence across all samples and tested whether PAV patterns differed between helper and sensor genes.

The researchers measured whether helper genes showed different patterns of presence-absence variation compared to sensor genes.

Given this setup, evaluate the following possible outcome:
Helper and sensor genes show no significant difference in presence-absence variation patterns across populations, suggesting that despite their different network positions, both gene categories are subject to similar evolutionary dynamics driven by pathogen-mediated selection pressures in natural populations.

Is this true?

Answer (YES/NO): NO